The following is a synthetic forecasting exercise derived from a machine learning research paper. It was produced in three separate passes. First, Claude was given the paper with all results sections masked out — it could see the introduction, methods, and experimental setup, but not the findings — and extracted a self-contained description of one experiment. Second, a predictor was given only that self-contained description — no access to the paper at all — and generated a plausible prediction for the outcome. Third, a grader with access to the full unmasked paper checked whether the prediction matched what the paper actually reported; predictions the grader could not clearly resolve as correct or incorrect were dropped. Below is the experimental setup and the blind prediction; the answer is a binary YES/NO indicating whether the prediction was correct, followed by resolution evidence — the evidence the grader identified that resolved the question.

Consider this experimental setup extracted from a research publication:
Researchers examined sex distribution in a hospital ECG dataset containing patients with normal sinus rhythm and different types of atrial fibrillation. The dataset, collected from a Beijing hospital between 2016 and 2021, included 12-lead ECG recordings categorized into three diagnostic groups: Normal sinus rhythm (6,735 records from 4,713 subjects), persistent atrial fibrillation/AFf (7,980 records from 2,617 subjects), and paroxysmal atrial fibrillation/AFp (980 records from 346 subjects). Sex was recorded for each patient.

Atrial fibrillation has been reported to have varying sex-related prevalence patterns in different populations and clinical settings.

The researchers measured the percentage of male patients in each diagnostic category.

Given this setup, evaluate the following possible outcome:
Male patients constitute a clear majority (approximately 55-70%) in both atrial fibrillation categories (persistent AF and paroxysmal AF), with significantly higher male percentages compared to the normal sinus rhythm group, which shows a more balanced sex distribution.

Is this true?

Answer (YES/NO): NO